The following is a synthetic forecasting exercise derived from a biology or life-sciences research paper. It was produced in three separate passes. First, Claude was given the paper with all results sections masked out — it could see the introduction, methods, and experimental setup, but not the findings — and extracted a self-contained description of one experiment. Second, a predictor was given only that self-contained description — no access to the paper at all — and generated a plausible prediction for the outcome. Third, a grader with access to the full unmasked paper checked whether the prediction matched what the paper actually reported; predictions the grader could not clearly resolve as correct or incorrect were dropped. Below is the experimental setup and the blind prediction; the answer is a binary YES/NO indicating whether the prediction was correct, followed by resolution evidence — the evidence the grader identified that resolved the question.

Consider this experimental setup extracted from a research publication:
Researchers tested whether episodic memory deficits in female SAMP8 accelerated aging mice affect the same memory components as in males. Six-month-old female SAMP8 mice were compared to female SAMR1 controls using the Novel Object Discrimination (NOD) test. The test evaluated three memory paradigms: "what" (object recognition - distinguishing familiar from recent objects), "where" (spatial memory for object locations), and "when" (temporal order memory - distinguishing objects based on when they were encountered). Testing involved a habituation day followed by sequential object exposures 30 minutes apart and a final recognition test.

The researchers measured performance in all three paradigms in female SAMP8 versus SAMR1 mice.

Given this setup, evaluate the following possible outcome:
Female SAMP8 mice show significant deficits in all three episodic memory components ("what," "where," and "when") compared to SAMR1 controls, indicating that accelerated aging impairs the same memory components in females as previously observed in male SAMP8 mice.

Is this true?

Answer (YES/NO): NO